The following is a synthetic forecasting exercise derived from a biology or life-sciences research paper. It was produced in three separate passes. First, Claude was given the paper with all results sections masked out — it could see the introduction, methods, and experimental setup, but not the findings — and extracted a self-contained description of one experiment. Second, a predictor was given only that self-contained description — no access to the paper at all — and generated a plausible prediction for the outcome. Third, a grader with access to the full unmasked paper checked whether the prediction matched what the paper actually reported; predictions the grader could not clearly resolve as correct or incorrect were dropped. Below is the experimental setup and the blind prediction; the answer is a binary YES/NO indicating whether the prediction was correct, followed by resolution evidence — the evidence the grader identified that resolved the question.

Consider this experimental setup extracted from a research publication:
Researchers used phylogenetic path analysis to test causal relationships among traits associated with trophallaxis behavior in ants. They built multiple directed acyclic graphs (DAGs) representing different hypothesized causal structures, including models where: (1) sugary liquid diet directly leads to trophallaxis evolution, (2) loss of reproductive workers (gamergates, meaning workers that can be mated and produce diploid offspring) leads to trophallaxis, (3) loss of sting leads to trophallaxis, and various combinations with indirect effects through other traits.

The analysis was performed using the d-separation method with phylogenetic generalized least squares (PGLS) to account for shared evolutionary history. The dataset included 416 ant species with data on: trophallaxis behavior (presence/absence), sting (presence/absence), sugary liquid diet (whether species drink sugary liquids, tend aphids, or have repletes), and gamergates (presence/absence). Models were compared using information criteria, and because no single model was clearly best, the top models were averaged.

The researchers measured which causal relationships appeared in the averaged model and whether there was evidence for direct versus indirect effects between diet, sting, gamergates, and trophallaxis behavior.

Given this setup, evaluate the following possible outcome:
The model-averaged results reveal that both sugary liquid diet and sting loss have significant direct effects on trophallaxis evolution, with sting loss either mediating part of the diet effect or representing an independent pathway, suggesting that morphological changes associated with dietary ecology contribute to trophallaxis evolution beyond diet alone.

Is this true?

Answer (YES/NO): NO